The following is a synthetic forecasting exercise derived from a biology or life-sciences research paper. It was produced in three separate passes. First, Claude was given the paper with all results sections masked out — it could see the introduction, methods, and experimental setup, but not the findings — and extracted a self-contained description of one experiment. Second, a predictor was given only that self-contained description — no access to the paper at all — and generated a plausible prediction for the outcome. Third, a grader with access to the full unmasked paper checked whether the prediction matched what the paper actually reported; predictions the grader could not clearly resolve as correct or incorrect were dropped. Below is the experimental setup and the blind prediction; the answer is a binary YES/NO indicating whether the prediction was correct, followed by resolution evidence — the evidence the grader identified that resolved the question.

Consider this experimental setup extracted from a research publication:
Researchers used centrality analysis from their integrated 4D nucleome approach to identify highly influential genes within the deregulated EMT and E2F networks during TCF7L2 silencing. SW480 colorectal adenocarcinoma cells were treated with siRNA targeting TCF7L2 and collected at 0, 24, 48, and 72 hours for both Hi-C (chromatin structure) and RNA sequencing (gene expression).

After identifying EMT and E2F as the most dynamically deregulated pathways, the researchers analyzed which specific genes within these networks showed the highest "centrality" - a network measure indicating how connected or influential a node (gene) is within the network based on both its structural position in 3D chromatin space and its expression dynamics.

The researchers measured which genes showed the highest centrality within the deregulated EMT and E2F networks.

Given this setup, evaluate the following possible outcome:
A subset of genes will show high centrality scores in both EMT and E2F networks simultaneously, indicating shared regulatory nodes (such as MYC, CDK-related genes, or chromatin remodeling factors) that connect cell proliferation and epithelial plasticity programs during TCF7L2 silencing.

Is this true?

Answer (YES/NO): NO